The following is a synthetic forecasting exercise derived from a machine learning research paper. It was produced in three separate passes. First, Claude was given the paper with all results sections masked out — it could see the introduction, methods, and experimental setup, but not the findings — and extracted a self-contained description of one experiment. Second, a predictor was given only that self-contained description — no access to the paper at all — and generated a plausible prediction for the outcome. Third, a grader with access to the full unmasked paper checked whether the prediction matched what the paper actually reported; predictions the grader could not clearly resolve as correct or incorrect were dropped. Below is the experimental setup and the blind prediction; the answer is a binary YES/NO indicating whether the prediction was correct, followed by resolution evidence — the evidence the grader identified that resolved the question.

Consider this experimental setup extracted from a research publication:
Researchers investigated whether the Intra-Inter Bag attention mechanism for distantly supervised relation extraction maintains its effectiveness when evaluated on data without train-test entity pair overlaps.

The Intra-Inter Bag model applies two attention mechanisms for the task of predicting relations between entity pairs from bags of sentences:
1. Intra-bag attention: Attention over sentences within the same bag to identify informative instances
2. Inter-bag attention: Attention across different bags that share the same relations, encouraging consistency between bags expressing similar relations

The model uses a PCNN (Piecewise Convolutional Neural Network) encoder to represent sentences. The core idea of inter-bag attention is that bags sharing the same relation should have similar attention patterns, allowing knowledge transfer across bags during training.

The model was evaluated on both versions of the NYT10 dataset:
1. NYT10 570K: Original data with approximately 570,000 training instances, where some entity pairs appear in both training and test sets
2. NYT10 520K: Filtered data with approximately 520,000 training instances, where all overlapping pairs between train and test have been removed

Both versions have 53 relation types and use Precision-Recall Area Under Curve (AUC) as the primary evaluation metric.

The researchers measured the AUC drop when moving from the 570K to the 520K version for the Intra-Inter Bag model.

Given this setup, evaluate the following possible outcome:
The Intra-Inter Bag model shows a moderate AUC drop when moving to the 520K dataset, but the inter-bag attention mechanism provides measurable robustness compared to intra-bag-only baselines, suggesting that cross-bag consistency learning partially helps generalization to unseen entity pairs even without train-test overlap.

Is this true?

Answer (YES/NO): NO